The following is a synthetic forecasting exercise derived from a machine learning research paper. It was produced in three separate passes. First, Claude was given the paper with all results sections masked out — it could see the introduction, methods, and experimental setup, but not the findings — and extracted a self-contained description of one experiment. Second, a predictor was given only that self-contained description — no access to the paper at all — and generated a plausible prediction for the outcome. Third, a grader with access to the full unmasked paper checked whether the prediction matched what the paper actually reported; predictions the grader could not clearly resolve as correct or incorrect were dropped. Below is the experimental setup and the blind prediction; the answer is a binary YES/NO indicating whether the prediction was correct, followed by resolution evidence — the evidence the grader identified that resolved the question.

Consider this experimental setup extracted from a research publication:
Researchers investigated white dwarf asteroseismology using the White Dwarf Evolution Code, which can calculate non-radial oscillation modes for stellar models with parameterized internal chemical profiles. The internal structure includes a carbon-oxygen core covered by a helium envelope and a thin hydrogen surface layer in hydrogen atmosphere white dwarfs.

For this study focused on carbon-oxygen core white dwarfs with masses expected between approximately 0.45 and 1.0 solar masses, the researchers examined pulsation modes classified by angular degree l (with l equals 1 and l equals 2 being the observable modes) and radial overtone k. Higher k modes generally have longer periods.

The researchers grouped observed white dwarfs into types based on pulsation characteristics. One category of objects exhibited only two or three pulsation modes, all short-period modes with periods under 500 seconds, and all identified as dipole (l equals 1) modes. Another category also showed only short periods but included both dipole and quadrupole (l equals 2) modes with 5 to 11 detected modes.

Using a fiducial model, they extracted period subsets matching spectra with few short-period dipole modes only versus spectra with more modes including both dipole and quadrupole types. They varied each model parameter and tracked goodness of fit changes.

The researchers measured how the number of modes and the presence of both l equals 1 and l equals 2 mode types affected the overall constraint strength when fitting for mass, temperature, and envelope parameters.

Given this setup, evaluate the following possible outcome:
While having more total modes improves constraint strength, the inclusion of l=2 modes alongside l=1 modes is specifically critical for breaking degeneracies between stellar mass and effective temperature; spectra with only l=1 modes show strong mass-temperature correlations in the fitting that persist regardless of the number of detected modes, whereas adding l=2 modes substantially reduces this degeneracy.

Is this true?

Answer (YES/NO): NO